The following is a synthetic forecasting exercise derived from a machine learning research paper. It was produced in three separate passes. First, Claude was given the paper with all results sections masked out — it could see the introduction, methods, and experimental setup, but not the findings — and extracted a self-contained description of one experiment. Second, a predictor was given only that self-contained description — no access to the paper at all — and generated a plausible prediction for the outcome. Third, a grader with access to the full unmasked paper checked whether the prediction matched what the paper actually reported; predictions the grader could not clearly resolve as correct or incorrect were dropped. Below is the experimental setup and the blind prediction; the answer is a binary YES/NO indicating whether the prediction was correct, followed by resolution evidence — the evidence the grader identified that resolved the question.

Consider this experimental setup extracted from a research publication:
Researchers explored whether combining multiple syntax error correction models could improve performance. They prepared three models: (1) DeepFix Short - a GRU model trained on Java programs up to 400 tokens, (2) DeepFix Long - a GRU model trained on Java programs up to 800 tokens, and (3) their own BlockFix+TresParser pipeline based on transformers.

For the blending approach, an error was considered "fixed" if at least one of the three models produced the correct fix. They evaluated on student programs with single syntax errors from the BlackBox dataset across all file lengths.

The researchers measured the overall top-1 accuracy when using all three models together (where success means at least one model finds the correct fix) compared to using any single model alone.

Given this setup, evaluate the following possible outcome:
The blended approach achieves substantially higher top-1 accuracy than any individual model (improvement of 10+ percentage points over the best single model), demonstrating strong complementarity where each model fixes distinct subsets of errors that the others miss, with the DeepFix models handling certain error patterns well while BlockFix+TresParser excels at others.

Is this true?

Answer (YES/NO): YES